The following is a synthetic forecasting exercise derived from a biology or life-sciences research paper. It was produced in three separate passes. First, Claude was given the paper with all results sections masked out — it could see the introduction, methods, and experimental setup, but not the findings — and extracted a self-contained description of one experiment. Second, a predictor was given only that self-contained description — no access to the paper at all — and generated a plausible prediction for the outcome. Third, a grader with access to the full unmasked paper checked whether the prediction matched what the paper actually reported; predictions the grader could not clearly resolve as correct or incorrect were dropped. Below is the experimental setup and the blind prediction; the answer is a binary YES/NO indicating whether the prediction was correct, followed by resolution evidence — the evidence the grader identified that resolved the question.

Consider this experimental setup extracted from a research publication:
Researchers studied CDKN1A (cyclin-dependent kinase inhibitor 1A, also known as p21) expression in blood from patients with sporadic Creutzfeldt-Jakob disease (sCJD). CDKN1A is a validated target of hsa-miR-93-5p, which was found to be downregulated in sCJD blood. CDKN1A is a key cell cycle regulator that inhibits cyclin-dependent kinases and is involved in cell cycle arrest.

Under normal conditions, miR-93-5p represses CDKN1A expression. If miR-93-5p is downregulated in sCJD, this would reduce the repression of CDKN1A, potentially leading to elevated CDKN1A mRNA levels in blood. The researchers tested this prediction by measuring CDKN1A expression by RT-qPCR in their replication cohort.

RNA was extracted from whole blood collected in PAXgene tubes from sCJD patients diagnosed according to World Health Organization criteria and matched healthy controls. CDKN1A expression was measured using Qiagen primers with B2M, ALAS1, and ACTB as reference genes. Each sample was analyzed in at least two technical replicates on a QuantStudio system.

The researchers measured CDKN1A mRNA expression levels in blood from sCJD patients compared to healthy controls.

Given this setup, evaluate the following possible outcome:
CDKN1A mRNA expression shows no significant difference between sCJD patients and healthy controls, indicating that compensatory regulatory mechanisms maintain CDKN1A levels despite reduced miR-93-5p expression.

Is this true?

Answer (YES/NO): NO